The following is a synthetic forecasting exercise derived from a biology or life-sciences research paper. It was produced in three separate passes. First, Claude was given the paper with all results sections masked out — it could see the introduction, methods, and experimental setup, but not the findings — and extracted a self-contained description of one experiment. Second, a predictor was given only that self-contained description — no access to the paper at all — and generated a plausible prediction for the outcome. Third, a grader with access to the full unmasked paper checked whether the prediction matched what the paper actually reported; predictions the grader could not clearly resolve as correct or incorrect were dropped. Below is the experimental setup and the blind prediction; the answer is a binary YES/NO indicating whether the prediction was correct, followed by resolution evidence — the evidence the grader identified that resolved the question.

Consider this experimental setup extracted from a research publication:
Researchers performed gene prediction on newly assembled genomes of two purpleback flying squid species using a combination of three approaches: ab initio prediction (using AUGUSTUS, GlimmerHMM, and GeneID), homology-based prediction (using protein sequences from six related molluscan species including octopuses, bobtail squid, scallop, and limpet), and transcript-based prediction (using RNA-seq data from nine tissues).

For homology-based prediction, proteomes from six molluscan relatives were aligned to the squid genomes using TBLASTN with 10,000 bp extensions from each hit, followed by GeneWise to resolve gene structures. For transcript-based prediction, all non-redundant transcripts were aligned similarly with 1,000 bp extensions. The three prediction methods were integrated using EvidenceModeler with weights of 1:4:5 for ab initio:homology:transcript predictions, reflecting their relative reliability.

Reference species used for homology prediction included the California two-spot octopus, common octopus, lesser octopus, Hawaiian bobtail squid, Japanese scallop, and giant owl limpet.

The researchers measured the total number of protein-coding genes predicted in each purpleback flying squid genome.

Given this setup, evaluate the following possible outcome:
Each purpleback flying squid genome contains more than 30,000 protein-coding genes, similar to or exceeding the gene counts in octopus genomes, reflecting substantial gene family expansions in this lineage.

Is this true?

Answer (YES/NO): NO